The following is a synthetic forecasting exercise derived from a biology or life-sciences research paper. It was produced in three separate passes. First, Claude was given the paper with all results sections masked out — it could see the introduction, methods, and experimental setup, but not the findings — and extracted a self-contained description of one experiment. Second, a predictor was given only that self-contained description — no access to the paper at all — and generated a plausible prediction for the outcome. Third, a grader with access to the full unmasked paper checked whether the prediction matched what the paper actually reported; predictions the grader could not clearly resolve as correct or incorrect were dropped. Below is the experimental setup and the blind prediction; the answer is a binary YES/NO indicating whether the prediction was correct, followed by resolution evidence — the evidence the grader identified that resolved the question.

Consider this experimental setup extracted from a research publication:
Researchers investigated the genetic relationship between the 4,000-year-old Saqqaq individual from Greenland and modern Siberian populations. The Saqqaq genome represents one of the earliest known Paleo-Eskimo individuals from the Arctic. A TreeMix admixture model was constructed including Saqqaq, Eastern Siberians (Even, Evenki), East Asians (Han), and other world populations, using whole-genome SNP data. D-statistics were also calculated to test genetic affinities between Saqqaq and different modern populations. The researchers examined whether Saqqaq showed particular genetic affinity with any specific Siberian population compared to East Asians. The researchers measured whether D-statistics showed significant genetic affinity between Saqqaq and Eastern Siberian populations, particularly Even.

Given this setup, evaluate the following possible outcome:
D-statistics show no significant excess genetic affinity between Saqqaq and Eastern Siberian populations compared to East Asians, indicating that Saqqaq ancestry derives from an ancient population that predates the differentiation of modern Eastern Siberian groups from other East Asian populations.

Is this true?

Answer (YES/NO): NO